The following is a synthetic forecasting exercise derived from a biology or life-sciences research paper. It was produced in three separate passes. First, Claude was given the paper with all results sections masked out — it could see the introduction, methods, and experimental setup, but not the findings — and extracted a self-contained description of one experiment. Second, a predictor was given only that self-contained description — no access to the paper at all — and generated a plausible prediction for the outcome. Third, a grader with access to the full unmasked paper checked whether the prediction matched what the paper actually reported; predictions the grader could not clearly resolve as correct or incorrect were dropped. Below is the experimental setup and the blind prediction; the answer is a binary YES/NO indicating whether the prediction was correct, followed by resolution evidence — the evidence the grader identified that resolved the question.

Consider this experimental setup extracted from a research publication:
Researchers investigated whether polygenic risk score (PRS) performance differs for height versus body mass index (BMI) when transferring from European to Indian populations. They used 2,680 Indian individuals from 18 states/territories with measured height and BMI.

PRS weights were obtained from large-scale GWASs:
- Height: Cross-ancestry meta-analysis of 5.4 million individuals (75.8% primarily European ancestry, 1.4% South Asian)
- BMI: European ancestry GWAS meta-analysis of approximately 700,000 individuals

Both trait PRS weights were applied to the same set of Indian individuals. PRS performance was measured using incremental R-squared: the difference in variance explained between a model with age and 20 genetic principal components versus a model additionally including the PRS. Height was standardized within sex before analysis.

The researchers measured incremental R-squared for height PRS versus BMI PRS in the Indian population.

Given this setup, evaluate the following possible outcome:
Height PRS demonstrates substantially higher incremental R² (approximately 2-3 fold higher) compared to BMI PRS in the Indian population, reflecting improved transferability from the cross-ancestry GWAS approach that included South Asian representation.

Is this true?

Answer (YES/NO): YES